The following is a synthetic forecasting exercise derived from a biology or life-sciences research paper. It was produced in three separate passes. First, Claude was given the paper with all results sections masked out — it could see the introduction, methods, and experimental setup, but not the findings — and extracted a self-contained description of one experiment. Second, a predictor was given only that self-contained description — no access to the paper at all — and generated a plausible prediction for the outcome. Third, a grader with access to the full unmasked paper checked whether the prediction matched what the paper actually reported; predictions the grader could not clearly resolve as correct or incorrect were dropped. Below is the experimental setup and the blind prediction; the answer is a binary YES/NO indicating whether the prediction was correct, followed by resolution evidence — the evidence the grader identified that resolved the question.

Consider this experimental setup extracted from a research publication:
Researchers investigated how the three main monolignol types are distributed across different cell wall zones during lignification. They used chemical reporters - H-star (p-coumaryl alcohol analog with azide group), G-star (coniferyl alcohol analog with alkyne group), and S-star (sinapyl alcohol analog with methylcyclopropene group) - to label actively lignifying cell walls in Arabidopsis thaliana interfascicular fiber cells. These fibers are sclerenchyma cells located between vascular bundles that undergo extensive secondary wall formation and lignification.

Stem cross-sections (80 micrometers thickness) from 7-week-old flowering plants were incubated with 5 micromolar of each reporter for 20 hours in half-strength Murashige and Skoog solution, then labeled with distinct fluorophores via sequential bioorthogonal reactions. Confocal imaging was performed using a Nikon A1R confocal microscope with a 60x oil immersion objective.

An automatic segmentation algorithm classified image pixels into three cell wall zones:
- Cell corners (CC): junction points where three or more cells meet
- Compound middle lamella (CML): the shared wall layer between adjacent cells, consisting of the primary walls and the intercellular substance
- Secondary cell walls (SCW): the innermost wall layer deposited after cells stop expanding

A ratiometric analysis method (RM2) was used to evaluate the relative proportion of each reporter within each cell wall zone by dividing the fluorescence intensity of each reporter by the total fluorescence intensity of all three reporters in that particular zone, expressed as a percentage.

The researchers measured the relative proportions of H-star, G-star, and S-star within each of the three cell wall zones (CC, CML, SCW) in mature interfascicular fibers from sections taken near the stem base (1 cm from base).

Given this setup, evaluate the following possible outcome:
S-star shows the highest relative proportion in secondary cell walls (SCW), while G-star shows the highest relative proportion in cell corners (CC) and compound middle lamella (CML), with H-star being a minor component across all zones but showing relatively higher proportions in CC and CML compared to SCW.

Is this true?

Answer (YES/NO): NO